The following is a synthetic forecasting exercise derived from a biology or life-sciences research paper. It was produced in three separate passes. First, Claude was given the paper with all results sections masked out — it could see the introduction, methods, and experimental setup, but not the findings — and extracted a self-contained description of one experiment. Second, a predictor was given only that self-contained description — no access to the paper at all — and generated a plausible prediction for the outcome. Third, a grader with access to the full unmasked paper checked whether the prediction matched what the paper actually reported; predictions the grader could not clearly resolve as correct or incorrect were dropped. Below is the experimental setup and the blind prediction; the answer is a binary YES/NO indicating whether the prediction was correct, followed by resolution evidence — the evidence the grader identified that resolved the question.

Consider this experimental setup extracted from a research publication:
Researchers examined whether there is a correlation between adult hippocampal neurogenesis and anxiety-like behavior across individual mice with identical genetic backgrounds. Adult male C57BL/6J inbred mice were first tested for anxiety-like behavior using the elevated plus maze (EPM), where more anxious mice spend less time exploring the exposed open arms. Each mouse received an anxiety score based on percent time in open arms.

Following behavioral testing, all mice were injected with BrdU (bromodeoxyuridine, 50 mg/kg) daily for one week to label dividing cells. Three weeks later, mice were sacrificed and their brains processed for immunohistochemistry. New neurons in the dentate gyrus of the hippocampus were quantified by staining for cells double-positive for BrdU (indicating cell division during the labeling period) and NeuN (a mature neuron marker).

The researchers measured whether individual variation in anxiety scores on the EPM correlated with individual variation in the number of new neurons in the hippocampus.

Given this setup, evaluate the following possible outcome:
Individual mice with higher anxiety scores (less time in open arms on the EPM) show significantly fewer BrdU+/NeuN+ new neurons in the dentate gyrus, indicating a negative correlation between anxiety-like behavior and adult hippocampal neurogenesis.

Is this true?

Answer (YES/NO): YES